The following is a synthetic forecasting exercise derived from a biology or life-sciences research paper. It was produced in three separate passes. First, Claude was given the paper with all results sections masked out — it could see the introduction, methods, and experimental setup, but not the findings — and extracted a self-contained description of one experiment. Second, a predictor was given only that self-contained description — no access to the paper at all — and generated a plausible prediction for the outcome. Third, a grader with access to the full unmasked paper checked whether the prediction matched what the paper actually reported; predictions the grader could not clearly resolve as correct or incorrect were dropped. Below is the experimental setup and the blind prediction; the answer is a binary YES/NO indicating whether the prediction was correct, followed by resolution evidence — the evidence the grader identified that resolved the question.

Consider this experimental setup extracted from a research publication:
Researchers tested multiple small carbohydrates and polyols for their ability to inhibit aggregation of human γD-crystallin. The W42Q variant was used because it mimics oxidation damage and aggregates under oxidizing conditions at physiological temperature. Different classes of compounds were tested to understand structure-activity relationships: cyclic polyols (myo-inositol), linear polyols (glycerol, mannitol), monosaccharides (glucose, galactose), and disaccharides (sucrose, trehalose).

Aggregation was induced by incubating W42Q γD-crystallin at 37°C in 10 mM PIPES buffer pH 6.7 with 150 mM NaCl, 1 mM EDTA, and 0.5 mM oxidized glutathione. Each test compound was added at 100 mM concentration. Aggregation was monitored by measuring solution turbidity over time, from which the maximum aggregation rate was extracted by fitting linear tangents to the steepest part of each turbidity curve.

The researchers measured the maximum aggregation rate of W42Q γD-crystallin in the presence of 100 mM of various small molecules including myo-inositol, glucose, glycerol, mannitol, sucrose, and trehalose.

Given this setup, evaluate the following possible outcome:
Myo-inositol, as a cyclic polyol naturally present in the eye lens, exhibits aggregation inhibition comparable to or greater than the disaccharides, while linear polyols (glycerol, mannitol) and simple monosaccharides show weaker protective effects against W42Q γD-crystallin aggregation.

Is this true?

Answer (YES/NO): NO